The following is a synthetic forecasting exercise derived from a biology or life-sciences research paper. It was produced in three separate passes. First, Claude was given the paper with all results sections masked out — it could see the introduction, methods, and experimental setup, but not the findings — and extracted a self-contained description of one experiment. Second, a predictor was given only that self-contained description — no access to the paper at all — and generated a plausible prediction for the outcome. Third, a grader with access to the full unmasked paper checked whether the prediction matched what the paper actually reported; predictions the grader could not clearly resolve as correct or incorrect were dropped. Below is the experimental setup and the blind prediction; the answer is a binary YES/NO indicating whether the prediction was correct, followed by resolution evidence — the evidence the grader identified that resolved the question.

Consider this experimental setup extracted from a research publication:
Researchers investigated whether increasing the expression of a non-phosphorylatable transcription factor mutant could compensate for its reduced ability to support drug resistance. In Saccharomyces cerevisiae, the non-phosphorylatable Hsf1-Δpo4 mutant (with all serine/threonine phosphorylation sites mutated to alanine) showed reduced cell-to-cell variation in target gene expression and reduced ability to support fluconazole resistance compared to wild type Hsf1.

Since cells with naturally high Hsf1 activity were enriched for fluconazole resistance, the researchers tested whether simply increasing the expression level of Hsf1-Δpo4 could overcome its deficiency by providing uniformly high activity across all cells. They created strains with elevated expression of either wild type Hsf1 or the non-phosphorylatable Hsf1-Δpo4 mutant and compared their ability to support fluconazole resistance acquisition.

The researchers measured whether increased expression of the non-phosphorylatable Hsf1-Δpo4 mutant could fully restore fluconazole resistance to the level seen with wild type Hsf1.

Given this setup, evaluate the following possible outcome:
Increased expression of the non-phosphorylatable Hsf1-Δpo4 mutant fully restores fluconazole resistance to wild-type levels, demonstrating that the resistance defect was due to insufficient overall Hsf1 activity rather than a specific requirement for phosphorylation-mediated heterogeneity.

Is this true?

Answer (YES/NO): NO